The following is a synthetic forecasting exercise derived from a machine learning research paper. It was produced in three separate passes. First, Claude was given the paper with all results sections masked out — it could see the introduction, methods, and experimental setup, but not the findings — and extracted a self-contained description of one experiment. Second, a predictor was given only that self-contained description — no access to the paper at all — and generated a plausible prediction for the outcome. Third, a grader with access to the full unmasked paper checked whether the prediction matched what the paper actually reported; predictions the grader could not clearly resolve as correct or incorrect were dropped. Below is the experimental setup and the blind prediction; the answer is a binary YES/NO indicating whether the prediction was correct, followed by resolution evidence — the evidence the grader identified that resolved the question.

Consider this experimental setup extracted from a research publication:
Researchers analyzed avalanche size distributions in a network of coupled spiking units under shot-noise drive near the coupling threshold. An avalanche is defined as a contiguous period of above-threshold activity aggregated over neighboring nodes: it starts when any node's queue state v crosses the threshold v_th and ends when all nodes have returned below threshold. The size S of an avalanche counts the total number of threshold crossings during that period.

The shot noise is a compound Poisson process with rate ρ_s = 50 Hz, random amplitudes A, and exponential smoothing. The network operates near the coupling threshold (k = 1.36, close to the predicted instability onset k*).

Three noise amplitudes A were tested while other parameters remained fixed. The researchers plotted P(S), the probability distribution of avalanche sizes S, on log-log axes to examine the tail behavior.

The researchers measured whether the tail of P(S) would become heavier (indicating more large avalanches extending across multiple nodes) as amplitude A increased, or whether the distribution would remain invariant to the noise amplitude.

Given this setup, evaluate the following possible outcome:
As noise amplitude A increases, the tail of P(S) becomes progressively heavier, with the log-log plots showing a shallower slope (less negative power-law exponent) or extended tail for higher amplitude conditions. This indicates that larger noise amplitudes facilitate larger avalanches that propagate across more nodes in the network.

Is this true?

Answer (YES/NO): YES